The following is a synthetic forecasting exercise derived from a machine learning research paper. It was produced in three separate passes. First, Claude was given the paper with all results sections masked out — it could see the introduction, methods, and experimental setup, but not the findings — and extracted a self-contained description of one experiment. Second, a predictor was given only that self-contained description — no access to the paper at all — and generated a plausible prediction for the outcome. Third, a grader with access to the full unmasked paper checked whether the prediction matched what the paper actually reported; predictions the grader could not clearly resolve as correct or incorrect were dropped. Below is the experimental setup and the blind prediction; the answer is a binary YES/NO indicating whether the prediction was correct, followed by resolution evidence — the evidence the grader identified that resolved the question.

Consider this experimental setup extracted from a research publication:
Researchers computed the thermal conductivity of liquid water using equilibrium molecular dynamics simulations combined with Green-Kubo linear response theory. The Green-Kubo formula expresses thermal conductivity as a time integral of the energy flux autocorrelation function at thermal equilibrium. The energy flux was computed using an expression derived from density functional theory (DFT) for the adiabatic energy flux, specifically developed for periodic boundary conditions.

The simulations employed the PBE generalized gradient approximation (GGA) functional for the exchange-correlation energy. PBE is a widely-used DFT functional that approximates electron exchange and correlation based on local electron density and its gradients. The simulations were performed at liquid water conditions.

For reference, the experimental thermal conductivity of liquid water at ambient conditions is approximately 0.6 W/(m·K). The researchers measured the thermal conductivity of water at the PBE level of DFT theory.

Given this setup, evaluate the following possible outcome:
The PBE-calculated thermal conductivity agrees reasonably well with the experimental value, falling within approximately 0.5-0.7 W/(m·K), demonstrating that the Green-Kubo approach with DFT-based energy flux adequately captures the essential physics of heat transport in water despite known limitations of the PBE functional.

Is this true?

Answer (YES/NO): NO